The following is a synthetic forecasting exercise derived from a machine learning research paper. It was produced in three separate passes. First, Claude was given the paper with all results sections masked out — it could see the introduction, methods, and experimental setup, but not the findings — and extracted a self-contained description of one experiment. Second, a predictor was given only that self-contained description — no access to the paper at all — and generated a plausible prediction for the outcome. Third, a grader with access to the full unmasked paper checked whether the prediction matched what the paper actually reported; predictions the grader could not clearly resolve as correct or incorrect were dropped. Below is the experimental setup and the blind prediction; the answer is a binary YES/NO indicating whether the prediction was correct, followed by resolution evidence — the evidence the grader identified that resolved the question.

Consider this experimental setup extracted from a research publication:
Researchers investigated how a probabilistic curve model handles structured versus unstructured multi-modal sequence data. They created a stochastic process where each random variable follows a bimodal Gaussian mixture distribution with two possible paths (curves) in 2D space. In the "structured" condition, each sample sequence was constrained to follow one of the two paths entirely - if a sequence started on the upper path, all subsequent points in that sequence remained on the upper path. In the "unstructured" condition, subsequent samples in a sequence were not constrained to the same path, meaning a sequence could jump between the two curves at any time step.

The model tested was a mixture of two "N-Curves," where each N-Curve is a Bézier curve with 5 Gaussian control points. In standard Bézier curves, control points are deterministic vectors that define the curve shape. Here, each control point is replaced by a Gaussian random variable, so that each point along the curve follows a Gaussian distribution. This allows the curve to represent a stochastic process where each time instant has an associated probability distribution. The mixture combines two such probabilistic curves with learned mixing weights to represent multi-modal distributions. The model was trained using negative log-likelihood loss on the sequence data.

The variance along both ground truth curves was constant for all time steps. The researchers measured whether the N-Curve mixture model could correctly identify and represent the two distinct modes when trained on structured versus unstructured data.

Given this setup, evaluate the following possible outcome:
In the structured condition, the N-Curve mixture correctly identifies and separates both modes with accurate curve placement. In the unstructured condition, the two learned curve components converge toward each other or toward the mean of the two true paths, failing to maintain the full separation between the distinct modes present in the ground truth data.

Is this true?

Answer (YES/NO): YES